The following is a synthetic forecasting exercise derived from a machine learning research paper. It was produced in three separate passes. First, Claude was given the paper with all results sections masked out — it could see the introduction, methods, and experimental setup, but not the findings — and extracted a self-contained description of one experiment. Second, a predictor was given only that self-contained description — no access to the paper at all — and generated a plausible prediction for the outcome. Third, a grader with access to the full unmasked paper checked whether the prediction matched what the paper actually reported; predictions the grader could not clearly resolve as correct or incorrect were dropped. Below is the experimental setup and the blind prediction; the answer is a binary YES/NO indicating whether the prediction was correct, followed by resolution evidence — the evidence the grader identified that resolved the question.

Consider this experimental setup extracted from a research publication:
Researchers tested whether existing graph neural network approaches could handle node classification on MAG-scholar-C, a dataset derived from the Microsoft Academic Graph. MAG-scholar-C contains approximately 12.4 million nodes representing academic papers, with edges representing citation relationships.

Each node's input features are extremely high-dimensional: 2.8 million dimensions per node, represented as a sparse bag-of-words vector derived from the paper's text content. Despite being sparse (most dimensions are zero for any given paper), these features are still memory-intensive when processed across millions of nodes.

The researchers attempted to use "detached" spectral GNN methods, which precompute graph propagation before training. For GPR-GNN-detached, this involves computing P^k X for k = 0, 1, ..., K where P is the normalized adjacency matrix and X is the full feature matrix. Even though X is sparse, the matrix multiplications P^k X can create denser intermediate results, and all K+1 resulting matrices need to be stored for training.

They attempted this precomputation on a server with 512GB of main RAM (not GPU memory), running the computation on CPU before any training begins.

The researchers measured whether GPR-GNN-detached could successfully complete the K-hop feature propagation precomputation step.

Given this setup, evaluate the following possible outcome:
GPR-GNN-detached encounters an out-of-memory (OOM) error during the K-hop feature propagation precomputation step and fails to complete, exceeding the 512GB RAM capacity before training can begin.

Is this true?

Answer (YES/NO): YES